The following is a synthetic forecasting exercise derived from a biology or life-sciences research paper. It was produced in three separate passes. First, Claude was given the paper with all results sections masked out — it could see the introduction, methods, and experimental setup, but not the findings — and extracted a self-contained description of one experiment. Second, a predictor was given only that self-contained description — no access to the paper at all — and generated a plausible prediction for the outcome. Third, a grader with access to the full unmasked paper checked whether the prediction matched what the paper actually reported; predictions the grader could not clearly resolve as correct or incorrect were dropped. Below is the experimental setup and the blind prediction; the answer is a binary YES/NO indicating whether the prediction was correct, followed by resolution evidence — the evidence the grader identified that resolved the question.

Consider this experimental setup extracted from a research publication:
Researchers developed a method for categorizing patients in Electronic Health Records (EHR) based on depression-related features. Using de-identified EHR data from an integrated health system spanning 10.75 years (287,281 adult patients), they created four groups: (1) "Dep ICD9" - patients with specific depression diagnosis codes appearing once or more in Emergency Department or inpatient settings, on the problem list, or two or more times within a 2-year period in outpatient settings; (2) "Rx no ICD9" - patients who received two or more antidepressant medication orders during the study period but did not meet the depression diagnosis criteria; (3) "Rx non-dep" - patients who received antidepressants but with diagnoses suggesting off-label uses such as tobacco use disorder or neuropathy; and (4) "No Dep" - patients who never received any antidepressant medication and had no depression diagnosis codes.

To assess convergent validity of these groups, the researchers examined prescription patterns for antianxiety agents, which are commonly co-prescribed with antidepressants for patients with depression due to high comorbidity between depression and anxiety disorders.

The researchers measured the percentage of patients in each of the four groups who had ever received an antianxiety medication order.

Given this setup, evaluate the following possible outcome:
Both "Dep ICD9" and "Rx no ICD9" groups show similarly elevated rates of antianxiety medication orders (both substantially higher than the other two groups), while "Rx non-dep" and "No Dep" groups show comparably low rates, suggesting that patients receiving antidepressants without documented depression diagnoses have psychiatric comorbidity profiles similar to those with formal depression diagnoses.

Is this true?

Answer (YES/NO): NO